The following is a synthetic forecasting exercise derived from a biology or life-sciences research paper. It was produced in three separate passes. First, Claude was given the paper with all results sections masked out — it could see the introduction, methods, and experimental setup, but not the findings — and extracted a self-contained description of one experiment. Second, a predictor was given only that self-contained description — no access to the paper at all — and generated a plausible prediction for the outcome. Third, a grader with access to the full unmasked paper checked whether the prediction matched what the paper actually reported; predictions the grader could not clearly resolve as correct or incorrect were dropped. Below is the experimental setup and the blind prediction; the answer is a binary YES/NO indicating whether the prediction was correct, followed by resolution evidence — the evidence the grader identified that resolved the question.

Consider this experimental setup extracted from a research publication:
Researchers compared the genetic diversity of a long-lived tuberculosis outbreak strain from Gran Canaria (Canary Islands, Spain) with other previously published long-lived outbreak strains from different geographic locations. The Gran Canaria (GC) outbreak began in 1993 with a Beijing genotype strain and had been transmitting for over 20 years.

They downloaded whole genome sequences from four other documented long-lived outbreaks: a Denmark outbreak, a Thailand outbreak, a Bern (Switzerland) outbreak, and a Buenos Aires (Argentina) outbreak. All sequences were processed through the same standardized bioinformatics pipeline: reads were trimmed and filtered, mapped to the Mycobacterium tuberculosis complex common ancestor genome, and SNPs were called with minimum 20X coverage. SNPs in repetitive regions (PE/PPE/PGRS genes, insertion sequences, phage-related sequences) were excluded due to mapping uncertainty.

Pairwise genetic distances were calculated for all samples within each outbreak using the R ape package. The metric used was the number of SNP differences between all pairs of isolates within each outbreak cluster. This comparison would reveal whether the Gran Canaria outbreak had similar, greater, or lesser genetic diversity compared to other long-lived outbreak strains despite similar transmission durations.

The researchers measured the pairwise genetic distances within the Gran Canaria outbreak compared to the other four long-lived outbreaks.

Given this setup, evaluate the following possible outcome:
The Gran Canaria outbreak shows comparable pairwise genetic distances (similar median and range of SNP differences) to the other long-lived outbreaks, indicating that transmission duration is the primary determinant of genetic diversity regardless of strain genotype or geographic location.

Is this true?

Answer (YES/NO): NO